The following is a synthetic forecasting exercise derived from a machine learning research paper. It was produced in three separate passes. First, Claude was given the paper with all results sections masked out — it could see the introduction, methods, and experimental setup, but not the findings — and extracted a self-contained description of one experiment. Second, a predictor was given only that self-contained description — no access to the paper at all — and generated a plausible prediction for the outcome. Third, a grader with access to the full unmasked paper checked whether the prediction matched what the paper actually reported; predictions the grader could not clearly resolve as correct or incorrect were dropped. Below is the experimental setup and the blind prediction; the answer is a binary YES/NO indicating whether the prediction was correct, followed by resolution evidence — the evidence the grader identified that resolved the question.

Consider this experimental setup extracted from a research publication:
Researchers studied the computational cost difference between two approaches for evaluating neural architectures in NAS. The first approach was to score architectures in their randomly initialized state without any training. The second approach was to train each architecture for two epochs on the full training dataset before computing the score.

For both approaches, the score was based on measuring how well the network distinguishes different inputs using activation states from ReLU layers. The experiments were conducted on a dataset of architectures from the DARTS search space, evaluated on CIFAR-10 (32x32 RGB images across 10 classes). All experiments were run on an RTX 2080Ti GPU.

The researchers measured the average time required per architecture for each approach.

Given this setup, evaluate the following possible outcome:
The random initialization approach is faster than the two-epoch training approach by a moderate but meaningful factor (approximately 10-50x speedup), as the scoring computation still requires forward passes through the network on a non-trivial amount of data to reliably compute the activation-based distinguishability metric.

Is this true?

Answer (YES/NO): NO